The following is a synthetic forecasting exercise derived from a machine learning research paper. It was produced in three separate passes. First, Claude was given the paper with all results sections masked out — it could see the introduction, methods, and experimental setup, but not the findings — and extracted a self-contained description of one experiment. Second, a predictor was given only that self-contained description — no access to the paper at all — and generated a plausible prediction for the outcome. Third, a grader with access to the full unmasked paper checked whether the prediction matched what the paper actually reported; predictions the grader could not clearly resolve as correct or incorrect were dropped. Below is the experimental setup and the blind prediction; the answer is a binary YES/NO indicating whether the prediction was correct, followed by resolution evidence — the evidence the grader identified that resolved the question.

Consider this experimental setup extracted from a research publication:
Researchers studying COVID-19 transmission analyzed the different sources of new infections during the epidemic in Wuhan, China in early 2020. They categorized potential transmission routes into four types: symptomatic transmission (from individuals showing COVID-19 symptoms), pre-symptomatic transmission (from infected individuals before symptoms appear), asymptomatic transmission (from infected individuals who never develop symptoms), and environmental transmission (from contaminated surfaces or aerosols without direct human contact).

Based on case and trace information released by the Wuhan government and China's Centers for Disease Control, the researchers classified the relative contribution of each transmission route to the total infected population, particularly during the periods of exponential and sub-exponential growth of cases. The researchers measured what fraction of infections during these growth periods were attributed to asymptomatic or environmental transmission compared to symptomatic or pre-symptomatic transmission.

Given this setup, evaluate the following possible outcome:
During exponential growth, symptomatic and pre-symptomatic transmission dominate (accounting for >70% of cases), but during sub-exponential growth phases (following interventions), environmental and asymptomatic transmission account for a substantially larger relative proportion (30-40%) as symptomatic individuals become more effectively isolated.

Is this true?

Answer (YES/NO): NO